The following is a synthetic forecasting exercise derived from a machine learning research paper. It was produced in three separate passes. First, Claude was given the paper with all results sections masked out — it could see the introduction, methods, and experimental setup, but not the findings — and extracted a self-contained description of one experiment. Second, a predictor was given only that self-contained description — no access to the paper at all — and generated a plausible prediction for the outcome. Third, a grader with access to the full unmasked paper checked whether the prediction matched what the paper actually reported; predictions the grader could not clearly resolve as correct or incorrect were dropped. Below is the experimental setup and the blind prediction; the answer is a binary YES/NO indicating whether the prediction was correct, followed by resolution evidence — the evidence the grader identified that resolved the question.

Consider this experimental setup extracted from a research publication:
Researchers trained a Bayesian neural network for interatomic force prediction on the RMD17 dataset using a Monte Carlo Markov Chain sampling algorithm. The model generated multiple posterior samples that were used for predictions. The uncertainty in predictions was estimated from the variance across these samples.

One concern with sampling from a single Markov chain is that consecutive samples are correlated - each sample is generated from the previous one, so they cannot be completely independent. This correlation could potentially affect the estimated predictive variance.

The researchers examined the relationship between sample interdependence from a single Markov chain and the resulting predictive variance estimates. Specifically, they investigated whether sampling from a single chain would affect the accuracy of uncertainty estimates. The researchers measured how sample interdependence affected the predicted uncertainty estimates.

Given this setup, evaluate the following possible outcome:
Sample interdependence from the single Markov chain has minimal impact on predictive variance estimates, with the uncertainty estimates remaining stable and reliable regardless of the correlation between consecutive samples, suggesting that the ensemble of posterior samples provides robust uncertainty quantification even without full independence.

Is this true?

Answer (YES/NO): NO